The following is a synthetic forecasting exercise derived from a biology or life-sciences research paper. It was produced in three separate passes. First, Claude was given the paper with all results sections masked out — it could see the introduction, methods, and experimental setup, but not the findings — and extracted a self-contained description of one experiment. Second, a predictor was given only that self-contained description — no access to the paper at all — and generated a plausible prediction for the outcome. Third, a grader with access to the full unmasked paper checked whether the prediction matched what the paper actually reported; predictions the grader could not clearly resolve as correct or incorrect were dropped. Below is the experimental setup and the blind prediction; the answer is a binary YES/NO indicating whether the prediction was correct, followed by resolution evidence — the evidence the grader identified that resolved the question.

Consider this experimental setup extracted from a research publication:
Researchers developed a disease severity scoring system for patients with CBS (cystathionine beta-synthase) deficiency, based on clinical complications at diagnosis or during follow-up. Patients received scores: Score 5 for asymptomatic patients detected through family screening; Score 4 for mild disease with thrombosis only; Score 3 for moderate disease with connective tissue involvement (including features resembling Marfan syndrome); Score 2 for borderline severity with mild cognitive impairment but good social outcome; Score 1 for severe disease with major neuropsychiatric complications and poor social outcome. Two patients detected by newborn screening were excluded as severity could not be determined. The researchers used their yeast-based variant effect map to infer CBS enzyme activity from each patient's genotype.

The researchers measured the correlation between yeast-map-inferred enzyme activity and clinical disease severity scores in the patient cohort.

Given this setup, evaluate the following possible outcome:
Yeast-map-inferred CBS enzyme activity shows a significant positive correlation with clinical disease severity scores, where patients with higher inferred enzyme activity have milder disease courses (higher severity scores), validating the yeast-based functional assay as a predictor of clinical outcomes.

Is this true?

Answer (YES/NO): YES